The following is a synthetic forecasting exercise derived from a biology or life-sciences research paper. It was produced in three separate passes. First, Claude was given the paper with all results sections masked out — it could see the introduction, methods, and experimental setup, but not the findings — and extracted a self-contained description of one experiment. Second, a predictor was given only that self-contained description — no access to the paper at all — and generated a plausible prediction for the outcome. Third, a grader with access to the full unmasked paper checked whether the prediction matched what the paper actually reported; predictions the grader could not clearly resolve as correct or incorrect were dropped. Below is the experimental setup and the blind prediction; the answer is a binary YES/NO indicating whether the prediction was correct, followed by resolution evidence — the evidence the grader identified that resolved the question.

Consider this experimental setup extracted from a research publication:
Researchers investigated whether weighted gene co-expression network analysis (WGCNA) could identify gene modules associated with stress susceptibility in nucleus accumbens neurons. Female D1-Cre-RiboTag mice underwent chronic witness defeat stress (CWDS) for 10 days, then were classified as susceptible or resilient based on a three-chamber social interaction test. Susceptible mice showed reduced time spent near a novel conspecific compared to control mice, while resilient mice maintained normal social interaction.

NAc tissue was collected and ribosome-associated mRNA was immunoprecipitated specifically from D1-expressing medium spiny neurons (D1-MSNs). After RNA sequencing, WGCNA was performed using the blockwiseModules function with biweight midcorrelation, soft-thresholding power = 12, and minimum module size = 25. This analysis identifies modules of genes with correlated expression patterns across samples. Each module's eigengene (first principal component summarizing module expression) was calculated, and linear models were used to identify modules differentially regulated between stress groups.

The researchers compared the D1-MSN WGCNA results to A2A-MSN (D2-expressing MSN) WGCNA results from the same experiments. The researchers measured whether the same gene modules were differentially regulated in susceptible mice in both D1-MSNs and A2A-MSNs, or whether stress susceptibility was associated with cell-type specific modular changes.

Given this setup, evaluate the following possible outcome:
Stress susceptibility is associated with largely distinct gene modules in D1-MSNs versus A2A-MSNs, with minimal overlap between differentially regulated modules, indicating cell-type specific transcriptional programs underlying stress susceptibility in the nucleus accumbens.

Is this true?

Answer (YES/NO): YES